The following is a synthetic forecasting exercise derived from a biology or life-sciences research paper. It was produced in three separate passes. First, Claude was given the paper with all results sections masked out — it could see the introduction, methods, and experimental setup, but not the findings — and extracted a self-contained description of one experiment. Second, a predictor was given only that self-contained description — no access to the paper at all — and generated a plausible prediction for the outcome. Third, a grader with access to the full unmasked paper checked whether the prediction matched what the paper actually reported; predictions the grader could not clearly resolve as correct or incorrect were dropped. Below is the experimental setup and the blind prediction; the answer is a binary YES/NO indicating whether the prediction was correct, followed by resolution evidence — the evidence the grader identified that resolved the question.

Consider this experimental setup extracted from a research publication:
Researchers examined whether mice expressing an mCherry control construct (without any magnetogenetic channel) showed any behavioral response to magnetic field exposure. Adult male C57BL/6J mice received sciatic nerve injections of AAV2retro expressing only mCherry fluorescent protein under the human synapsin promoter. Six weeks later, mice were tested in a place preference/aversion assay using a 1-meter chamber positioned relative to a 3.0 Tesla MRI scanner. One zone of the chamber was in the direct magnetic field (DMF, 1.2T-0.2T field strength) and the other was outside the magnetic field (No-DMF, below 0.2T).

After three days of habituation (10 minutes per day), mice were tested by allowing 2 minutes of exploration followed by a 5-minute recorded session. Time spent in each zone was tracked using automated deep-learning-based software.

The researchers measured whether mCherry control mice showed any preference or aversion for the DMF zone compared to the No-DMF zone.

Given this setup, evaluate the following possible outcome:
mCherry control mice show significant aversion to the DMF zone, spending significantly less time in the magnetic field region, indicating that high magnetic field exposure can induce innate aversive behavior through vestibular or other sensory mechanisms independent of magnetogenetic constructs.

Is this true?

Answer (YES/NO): NO